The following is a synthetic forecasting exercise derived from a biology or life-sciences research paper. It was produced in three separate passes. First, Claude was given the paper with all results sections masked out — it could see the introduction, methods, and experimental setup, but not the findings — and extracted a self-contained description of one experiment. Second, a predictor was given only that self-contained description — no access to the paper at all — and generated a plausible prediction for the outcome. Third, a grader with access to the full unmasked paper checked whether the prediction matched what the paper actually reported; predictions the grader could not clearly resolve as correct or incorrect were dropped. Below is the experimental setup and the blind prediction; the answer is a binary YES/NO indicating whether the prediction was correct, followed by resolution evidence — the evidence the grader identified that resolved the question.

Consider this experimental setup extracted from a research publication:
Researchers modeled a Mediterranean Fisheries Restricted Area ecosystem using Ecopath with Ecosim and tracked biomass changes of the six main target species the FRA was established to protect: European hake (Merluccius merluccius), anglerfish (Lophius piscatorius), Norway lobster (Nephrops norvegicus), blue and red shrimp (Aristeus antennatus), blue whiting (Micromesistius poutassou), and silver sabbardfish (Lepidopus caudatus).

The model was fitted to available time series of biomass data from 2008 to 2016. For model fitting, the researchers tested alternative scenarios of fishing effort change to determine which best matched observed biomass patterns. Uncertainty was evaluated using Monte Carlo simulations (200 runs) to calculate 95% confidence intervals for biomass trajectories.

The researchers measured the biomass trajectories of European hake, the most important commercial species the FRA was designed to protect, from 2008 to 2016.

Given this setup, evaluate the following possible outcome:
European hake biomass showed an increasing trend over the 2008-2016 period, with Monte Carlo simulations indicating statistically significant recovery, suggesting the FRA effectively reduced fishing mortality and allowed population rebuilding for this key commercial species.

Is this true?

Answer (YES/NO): NO